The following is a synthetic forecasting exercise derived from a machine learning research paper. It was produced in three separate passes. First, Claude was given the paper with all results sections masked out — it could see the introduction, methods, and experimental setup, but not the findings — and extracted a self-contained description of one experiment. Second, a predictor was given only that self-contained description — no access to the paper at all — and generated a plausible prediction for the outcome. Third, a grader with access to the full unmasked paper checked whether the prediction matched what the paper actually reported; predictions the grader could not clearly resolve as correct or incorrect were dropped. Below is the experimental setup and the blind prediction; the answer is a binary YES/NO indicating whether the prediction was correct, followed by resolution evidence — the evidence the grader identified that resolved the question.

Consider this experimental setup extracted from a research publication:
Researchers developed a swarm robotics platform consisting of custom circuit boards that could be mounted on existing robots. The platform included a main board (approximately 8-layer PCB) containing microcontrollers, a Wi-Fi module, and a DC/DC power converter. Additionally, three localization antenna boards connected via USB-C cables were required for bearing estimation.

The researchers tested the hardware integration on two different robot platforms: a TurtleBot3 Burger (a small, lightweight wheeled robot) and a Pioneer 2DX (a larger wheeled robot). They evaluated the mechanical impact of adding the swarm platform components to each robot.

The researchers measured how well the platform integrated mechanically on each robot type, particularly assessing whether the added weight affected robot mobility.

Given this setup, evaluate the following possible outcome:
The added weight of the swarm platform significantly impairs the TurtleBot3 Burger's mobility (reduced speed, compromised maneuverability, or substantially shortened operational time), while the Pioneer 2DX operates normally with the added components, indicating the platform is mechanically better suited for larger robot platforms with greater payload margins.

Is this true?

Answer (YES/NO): YES